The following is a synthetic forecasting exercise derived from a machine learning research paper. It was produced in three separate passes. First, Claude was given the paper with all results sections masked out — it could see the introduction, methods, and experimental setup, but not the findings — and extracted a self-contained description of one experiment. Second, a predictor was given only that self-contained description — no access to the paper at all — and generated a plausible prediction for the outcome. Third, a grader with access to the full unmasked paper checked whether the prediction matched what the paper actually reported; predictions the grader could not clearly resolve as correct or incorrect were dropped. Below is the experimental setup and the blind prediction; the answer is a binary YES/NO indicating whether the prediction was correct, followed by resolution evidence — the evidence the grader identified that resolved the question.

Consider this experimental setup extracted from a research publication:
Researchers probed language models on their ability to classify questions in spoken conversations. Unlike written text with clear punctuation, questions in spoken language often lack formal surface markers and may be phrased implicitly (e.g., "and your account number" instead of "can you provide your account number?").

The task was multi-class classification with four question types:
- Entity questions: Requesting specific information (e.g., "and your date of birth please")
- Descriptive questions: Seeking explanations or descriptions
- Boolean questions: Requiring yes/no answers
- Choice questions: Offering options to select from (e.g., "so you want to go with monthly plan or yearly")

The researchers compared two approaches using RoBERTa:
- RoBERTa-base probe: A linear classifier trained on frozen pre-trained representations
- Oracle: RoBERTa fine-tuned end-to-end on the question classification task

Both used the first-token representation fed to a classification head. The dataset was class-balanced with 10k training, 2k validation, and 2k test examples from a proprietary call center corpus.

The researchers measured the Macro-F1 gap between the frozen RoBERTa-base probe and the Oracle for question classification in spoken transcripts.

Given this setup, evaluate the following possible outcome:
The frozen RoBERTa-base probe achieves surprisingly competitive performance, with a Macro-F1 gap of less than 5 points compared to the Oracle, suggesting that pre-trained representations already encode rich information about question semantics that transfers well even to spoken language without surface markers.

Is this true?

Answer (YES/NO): NO